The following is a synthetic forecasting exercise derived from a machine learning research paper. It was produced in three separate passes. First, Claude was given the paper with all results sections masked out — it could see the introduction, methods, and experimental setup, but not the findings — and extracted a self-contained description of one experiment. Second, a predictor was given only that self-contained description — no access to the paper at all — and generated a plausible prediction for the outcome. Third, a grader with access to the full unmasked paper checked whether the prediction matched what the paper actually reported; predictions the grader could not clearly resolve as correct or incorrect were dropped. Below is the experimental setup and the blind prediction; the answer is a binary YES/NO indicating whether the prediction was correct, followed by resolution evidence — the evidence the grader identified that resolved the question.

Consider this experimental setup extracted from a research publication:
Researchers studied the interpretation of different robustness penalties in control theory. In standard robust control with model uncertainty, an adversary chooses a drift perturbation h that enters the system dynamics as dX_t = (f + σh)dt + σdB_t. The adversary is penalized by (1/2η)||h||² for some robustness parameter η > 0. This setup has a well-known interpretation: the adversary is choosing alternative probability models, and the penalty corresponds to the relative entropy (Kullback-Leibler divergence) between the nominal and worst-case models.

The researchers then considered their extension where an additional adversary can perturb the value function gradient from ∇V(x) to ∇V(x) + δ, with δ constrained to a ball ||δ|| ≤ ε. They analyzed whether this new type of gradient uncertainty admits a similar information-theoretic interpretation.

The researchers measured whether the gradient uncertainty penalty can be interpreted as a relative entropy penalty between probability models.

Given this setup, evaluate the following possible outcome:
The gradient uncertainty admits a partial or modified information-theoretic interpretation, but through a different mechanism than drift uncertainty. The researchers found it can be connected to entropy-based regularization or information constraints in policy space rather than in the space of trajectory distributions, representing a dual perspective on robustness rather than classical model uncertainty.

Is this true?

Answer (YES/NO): NO